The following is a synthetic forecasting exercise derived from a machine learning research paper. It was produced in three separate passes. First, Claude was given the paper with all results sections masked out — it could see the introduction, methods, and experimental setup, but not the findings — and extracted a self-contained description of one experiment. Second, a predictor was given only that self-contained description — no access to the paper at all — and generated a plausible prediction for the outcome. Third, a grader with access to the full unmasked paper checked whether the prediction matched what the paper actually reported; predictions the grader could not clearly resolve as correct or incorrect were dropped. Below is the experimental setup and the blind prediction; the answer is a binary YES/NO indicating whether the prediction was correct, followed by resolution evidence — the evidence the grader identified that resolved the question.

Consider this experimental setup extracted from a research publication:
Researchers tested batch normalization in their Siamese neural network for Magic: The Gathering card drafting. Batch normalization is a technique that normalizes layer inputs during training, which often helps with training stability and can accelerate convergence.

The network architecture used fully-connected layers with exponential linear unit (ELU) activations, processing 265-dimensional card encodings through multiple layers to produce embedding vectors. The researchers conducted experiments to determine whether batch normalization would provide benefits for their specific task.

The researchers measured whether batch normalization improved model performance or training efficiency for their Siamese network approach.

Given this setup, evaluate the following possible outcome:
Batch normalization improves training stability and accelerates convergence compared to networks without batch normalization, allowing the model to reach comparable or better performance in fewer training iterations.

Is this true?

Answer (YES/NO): NO